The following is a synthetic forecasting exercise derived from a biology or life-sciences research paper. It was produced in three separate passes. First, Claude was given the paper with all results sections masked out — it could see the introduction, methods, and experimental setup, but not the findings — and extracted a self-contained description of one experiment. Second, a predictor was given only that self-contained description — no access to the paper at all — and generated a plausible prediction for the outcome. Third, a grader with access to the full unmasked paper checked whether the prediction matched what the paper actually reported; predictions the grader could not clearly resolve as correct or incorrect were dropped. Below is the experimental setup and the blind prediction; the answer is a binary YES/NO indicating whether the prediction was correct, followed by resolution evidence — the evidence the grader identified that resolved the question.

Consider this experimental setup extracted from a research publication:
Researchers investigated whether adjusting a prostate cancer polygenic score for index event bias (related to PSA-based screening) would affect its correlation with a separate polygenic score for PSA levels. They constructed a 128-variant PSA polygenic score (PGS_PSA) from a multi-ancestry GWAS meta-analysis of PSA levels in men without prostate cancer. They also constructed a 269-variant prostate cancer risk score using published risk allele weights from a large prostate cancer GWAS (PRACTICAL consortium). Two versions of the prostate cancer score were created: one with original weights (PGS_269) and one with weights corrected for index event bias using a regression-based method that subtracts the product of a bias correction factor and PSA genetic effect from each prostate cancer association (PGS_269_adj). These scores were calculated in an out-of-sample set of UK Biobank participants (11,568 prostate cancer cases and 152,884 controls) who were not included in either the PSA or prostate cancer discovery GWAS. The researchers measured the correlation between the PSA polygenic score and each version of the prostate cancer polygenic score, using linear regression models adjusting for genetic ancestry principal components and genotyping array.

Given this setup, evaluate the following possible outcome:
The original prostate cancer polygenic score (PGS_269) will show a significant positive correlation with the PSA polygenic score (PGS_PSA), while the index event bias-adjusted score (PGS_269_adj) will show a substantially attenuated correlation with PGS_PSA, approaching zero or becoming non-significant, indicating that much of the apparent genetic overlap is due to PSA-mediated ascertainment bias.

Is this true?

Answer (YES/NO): YES